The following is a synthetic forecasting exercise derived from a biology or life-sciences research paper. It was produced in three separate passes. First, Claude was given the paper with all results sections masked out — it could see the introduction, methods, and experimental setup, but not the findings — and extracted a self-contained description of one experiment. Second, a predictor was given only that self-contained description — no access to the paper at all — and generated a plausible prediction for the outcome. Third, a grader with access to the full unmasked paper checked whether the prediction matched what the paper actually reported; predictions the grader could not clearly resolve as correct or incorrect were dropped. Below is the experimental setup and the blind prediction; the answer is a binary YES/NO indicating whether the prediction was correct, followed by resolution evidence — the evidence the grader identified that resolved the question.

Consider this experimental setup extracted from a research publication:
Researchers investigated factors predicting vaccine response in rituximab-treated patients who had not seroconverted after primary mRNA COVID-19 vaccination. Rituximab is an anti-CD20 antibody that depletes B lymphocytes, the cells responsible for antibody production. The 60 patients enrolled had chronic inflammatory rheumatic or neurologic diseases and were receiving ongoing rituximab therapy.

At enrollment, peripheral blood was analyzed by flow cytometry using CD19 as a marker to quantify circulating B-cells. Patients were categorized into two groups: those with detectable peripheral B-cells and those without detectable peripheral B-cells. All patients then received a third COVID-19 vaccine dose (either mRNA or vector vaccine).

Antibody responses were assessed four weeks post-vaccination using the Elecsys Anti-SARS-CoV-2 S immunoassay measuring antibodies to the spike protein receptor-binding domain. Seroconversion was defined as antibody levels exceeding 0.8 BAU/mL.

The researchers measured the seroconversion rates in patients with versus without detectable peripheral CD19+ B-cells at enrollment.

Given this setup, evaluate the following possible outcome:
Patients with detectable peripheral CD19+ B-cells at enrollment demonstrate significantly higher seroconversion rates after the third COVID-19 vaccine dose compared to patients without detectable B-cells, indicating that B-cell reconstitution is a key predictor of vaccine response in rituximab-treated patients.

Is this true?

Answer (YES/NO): YES